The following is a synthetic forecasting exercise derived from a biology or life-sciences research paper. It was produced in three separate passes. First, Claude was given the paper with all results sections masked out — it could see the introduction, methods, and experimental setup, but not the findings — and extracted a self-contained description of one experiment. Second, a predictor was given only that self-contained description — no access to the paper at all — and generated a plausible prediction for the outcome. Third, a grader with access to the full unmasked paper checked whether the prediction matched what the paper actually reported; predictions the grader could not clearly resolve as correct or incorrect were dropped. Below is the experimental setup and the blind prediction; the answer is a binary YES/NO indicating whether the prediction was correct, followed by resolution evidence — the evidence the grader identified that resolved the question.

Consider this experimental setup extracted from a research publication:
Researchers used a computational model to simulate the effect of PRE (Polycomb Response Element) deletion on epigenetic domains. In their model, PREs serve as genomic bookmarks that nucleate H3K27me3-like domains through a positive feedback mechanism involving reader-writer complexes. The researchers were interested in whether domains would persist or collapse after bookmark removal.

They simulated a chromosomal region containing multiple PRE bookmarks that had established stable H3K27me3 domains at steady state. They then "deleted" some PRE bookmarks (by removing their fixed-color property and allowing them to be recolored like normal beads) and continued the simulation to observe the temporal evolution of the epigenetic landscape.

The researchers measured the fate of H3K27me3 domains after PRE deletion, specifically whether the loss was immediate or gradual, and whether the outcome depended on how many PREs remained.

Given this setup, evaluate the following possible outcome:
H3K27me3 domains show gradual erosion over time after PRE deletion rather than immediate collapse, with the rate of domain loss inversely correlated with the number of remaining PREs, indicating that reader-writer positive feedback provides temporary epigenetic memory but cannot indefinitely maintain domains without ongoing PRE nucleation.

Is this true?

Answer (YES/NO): YES